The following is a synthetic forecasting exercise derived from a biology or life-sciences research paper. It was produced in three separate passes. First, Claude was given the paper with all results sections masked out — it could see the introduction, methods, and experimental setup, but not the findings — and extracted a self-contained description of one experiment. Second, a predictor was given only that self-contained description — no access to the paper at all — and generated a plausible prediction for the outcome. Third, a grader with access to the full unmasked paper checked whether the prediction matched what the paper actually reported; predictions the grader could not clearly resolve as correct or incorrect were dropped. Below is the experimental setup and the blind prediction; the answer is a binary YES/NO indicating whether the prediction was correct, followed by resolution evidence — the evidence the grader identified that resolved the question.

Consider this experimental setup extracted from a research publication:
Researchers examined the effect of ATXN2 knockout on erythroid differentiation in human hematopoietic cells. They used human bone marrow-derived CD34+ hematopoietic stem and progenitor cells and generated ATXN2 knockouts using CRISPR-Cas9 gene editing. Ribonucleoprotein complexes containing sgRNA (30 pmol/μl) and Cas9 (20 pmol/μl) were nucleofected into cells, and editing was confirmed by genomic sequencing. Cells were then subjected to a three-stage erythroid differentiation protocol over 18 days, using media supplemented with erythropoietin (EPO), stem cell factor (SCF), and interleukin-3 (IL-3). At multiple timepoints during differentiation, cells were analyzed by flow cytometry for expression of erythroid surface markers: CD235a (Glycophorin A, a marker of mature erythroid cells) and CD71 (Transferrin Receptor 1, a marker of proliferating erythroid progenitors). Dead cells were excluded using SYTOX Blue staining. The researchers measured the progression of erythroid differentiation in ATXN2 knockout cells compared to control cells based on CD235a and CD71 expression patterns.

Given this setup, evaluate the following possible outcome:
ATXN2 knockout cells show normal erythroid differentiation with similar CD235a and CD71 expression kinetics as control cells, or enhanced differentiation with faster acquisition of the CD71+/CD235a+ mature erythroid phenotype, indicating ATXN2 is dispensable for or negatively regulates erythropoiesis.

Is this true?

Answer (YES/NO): NO